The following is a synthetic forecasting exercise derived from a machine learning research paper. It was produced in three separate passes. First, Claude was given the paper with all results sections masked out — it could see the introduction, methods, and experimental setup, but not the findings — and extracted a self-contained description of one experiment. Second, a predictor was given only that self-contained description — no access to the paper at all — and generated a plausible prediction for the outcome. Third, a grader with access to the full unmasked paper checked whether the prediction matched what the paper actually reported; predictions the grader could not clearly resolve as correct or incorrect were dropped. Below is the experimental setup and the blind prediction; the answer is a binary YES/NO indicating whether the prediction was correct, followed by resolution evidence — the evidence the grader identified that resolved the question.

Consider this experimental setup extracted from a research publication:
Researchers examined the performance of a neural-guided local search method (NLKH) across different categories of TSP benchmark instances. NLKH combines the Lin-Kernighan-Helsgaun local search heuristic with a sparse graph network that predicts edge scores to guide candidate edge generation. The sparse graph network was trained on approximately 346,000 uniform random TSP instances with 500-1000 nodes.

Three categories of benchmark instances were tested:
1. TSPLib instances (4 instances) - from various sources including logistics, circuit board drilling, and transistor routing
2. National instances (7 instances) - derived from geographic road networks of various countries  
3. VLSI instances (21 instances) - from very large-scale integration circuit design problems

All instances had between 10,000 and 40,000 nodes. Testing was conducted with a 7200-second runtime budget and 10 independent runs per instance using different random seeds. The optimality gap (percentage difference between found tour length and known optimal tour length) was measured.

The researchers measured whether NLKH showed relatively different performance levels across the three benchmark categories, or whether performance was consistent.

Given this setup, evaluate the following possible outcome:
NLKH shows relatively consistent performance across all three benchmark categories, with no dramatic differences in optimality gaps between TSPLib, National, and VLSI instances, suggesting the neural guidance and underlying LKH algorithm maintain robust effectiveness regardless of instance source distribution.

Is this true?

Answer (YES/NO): NO